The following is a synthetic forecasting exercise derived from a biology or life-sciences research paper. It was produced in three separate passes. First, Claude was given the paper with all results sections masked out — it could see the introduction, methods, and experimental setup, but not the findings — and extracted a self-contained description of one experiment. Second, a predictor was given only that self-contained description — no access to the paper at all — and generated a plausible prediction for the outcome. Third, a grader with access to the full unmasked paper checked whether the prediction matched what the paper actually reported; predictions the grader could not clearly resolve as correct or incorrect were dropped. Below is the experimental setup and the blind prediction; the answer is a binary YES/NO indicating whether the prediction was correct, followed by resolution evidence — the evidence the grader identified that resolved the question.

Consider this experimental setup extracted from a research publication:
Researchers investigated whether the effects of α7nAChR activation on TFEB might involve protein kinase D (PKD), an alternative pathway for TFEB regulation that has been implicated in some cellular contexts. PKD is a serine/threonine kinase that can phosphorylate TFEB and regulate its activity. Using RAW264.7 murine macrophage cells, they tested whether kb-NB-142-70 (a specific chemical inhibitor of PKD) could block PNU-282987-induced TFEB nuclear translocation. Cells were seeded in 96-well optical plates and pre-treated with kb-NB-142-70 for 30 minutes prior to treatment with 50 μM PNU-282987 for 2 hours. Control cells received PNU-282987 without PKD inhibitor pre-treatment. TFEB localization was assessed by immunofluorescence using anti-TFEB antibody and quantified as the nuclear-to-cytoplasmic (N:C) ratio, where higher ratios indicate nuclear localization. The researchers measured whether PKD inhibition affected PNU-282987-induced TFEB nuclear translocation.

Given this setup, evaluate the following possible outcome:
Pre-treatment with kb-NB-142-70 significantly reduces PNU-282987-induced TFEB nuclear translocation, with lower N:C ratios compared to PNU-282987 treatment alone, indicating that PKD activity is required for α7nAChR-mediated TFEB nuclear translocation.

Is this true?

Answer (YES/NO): YES